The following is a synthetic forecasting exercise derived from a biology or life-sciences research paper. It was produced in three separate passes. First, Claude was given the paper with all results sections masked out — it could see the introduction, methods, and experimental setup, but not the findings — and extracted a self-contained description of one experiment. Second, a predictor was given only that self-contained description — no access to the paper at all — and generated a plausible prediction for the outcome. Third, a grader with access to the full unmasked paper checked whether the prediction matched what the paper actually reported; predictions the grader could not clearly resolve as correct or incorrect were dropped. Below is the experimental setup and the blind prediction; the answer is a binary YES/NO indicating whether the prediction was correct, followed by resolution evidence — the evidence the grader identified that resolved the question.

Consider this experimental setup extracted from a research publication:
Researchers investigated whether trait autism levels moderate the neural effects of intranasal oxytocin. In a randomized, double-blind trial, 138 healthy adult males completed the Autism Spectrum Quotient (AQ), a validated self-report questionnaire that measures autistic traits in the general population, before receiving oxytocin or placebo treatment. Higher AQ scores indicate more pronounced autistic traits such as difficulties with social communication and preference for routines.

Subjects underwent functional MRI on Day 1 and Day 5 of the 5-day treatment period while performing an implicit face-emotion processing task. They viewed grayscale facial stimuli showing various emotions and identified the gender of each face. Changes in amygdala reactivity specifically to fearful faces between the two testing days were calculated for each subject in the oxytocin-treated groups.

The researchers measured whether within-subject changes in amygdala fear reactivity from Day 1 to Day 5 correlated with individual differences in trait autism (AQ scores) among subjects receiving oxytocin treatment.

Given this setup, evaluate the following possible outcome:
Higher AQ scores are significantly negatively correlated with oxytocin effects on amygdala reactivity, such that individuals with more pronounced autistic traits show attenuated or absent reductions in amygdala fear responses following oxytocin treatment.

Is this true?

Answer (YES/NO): NO